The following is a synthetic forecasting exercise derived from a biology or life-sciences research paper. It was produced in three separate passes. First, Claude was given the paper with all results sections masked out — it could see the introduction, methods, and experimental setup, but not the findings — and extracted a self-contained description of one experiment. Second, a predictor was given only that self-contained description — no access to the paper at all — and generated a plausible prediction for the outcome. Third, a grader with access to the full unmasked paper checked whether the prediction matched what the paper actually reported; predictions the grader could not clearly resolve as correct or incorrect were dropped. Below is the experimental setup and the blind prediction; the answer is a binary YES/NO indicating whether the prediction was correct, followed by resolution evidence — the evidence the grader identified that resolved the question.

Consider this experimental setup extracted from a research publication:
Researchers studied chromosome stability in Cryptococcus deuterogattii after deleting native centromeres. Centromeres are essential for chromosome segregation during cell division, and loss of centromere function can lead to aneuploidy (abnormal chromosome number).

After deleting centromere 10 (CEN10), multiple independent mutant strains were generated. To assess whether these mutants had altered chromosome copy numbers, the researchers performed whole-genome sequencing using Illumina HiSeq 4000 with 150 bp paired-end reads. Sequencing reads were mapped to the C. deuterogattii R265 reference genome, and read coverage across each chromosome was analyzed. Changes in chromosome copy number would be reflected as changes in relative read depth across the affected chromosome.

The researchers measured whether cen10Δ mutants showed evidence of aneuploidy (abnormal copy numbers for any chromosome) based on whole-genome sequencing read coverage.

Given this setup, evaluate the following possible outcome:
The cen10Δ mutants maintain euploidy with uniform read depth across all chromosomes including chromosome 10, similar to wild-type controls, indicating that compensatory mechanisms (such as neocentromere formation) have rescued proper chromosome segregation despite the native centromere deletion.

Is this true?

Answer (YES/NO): NO